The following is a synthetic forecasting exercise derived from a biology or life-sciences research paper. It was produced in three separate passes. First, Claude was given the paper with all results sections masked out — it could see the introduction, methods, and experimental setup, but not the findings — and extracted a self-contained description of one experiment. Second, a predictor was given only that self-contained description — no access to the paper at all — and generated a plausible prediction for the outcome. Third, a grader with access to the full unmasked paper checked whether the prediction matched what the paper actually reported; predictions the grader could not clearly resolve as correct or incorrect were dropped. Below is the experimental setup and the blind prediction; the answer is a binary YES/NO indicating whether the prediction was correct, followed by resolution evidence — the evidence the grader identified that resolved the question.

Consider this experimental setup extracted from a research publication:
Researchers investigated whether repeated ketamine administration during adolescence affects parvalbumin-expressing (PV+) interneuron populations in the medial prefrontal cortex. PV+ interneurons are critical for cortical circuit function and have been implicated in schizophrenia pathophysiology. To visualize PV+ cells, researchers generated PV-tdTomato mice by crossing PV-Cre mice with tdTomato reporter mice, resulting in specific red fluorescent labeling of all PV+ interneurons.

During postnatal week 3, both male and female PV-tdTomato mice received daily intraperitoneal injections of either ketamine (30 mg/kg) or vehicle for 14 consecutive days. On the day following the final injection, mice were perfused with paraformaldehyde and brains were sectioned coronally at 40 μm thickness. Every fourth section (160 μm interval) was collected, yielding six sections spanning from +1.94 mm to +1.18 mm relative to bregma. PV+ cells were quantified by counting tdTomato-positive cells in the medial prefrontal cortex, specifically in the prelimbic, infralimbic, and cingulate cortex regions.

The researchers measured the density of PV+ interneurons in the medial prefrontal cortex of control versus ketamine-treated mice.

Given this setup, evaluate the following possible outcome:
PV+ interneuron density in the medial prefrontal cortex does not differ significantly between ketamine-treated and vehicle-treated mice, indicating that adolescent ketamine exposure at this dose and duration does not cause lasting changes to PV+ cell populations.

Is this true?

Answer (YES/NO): NO